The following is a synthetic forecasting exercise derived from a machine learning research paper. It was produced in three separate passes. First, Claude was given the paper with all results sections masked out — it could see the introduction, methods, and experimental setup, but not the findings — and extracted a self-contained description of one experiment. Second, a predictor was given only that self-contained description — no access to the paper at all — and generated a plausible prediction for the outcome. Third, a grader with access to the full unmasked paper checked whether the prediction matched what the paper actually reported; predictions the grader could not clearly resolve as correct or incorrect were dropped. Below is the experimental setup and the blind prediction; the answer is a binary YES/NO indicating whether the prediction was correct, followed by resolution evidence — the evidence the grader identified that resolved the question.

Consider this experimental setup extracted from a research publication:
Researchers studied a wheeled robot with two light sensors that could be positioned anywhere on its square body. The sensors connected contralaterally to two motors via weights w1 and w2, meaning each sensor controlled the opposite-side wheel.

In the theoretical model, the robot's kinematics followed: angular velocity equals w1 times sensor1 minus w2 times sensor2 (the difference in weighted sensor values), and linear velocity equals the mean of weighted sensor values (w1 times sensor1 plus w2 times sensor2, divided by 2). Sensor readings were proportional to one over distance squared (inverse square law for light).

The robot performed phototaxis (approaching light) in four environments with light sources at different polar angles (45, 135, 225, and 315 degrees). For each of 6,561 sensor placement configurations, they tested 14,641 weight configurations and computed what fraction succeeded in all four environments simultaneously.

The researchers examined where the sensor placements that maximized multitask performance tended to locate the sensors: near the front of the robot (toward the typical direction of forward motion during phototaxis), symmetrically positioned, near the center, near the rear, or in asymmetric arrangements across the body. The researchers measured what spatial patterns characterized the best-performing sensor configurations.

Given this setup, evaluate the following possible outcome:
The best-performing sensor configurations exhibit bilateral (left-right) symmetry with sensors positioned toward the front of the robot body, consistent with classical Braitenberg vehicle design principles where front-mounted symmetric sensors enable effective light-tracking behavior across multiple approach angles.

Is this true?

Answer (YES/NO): NO